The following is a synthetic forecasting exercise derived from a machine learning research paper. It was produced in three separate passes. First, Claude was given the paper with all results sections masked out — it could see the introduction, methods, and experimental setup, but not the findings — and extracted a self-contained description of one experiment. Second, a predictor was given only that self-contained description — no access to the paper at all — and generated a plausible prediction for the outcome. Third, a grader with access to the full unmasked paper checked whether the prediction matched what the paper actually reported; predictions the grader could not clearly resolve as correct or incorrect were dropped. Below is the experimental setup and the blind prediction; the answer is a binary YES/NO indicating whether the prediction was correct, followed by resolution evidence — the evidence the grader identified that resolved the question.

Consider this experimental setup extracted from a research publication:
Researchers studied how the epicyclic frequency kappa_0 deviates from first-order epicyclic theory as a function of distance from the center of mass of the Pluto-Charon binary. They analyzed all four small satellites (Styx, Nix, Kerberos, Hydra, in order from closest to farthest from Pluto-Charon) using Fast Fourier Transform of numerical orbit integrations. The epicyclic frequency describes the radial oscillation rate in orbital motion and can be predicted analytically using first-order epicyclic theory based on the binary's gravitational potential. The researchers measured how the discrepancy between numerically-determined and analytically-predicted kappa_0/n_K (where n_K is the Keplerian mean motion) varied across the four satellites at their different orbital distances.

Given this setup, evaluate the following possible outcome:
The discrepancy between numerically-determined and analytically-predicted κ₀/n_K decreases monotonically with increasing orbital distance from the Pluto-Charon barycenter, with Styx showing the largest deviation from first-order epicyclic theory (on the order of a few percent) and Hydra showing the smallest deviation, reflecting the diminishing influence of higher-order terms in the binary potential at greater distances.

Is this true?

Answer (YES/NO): NO